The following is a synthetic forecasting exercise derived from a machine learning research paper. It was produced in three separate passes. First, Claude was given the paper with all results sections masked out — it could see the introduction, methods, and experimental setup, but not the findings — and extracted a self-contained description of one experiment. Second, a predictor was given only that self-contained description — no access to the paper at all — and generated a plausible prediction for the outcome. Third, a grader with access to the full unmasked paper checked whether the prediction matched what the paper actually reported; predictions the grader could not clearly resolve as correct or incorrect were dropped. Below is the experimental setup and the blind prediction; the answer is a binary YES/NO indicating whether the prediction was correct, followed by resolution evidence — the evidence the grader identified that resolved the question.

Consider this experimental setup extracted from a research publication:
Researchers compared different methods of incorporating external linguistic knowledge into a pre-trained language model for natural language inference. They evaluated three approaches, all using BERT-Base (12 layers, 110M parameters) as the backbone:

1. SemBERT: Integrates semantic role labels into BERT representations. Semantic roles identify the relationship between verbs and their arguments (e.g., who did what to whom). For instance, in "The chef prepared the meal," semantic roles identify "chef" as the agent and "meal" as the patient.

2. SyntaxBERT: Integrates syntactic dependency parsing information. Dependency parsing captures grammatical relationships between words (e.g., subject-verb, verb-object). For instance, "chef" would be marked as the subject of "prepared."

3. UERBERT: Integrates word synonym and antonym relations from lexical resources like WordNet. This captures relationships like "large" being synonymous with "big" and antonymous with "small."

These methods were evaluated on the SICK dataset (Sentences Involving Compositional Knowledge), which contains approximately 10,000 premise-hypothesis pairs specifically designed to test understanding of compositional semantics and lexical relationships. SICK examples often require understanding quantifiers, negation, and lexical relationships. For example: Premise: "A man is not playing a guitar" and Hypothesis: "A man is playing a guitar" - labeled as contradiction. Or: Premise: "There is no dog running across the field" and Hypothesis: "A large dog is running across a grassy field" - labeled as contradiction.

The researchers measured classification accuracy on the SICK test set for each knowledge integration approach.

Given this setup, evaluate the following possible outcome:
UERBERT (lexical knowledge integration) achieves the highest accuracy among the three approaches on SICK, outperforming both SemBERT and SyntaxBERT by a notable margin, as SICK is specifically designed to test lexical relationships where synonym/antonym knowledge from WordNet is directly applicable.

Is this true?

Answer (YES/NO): NO